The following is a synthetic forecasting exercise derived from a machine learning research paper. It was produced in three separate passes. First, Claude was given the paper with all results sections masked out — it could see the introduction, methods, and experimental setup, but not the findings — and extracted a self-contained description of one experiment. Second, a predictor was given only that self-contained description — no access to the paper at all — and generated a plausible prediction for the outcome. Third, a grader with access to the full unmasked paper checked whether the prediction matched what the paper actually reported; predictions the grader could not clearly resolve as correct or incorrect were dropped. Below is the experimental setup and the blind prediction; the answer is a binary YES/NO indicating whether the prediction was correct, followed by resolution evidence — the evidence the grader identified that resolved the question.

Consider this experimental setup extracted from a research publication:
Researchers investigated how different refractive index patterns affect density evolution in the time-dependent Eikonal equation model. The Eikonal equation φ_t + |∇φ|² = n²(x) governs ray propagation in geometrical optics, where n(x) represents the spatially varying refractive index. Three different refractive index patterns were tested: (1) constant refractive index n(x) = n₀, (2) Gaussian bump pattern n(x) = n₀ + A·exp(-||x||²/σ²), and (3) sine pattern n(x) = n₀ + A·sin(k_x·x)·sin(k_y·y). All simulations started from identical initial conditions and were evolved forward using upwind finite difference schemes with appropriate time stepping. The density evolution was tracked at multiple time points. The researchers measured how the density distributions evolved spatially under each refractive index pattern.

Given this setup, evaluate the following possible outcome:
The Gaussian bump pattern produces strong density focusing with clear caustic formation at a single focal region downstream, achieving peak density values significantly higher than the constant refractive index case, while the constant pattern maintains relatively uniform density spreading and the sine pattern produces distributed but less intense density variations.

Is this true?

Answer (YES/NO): NO